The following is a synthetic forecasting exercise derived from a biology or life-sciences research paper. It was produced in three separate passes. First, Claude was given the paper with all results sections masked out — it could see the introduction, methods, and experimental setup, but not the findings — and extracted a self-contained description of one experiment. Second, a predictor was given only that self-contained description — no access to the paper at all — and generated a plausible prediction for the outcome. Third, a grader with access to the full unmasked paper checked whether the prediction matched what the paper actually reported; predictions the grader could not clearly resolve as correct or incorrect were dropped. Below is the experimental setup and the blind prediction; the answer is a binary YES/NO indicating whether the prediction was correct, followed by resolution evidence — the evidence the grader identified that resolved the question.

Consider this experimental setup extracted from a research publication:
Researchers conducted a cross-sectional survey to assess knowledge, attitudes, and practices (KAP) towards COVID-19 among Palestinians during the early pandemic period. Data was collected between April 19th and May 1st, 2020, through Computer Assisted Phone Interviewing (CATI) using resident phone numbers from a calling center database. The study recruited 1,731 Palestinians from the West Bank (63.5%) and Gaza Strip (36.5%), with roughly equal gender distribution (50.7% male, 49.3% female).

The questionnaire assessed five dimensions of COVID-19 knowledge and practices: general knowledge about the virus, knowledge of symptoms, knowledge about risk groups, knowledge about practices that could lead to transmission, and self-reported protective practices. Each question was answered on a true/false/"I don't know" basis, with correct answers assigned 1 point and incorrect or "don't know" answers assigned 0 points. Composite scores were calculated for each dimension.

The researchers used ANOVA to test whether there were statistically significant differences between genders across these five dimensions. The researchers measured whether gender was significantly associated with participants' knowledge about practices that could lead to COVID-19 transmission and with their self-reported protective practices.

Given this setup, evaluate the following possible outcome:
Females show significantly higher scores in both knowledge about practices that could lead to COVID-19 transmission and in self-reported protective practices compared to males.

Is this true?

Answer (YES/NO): YES